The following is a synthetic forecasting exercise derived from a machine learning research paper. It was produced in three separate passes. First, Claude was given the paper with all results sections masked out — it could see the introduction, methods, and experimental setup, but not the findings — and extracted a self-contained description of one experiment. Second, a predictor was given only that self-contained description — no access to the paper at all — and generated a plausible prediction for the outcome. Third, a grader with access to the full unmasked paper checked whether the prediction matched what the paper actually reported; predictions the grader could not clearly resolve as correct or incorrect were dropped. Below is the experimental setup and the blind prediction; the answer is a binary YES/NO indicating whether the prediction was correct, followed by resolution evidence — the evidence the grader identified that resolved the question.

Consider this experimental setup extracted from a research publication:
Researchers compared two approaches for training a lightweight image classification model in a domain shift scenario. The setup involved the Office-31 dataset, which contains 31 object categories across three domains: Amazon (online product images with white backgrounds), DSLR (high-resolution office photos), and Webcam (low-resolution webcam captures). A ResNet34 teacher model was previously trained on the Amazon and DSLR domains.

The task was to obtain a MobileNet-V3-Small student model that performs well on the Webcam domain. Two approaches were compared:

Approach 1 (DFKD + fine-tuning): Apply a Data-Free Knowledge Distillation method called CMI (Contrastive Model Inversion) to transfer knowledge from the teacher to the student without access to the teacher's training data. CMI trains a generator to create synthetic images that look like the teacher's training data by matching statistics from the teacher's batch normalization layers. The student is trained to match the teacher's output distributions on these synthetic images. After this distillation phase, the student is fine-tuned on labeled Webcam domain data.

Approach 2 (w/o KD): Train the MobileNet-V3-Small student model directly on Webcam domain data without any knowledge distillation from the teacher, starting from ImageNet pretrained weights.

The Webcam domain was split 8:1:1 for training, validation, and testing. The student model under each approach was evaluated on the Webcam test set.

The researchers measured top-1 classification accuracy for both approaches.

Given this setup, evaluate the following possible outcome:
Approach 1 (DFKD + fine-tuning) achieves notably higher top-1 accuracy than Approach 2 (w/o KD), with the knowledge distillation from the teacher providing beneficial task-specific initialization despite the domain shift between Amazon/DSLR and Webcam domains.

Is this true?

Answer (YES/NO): NO